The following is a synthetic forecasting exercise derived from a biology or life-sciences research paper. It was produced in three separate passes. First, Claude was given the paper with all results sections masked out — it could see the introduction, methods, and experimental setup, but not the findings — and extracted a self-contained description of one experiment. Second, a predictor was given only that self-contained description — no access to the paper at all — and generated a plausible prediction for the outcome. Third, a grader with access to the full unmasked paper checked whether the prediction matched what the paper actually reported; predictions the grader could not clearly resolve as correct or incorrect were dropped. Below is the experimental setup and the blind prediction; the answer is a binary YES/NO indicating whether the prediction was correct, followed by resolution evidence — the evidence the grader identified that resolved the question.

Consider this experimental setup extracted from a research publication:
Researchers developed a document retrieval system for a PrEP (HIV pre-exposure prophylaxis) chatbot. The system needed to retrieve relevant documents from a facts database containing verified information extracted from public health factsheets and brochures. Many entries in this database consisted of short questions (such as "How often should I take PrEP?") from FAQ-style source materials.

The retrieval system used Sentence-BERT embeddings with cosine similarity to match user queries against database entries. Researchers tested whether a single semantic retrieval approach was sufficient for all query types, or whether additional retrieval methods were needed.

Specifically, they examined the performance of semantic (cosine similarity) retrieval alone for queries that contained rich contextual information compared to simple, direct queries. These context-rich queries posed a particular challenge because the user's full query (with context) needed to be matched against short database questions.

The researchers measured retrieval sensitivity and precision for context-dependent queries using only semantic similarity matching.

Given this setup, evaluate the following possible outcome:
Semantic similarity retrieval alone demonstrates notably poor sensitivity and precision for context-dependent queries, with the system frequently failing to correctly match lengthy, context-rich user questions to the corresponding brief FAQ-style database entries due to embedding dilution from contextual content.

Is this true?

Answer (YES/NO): YES